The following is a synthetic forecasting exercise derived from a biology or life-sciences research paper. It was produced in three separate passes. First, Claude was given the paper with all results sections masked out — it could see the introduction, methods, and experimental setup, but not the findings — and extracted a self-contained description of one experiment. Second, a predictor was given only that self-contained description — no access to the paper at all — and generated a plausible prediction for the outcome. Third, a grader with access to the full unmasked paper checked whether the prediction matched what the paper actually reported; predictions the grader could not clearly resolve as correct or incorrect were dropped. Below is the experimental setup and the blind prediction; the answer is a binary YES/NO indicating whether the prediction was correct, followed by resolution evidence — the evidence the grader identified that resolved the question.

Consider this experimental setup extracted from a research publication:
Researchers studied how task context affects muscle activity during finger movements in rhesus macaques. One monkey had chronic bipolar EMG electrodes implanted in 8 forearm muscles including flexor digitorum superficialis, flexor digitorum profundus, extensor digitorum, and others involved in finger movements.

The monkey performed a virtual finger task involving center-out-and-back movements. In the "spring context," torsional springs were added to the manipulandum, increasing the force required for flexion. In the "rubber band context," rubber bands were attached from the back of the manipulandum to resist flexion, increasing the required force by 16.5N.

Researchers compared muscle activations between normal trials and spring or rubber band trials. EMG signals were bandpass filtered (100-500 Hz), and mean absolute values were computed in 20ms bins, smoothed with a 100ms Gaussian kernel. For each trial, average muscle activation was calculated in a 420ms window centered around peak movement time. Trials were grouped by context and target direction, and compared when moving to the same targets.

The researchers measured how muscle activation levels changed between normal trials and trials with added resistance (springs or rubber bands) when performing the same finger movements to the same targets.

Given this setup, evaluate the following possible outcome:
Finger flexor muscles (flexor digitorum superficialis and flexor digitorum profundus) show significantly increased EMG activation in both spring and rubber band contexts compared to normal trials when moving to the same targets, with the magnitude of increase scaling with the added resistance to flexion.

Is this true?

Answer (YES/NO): NO